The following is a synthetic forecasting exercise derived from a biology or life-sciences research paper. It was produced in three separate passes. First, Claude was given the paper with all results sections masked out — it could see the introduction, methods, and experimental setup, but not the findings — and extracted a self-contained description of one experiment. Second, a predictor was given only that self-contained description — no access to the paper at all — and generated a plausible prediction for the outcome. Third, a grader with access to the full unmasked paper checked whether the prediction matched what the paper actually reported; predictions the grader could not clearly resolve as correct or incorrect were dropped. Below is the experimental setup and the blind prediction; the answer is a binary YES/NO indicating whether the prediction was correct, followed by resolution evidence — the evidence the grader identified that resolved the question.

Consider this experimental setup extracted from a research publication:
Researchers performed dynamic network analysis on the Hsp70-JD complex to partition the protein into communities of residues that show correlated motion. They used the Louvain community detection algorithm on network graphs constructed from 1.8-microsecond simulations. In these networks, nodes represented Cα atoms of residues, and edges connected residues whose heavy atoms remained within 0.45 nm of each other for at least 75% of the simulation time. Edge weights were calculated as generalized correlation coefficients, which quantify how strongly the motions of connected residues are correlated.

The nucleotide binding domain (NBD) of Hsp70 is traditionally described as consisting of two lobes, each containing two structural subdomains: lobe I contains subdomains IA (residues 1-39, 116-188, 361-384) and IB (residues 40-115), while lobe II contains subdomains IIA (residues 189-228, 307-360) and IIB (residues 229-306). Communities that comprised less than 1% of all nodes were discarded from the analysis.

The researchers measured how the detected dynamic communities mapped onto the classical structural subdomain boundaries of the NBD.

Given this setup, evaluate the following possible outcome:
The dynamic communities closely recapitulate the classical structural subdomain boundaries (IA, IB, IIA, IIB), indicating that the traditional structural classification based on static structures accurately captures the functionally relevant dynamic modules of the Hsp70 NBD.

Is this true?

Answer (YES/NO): NO